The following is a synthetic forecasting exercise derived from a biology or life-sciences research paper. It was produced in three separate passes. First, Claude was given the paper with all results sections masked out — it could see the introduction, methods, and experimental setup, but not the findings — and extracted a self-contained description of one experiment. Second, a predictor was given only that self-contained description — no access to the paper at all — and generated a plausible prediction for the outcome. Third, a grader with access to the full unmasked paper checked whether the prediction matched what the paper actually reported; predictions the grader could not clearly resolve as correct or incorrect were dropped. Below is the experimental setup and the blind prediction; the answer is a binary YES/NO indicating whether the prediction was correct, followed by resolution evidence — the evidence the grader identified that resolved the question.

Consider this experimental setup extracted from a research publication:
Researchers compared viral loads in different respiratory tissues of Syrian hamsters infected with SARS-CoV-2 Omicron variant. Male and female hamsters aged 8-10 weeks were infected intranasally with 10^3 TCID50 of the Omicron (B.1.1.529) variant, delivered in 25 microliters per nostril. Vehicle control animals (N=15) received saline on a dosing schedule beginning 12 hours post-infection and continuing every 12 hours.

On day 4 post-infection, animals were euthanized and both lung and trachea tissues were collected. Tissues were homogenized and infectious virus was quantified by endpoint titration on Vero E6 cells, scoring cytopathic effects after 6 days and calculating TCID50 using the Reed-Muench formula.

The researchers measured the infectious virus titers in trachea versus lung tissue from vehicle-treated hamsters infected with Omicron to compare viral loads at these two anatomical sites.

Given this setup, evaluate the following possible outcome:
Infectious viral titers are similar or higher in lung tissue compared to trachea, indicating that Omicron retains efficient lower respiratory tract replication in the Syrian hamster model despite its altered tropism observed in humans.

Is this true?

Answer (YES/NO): NO